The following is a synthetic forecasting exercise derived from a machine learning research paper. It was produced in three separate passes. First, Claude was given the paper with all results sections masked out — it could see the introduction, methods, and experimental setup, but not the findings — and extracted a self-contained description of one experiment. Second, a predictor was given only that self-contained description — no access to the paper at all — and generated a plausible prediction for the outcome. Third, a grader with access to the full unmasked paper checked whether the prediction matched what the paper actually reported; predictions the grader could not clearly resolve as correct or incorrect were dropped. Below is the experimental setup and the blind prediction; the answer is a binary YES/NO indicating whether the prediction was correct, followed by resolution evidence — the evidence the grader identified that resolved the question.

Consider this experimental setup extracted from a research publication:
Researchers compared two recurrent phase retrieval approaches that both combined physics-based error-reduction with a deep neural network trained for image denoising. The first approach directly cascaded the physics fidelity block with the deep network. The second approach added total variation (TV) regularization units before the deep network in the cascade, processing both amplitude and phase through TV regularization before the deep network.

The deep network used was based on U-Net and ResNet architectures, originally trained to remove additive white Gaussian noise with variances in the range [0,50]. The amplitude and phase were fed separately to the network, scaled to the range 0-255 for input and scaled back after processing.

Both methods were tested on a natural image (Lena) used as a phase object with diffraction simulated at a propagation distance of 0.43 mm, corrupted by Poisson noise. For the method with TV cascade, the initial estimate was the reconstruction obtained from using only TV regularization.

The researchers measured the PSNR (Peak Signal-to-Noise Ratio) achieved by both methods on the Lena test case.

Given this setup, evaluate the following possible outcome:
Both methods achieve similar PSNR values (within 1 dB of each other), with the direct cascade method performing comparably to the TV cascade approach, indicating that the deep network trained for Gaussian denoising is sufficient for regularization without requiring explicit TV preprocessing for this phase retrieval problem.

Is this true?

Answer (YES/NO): NO